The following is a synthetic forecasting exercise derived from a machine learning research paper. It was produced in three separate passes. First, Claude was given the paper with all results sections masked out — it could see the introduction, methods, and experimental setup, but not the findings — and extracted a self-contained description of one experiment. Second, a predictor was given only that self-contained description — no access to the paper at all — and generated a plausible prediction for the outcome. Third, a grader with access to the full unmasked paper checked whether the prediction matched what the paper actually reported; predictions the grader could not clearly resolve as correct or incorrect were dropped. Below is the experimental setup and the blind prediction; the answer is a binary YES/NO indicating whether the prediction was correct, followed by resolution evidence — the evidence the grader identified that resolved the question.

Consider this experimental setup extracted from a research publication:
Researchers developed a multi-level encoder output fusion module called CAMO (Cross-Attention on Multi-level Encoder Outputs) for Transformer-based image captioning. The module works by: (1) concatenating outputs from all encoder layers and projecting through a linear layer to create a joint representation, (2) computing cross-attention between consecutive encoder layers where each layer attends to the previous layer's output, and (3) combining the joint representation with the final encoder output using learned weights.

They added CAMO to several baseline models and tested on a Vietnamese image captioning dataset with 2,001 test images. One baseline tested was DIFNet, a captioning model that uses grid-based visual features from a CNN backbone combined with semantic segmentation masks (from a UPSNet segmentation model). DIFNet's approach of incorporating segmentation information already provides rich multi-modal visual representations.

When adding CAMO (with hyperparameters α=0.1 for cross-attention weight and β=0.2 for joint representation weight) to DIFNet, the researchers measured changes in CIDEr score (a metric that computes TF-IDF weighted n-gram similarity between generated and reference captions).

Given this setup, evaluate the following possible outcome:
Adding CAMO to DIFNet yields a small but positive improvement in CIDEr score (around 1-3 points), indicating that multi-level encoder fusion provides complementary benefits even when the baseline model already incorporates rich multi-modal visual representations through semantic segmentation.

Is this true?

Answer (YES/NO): NO